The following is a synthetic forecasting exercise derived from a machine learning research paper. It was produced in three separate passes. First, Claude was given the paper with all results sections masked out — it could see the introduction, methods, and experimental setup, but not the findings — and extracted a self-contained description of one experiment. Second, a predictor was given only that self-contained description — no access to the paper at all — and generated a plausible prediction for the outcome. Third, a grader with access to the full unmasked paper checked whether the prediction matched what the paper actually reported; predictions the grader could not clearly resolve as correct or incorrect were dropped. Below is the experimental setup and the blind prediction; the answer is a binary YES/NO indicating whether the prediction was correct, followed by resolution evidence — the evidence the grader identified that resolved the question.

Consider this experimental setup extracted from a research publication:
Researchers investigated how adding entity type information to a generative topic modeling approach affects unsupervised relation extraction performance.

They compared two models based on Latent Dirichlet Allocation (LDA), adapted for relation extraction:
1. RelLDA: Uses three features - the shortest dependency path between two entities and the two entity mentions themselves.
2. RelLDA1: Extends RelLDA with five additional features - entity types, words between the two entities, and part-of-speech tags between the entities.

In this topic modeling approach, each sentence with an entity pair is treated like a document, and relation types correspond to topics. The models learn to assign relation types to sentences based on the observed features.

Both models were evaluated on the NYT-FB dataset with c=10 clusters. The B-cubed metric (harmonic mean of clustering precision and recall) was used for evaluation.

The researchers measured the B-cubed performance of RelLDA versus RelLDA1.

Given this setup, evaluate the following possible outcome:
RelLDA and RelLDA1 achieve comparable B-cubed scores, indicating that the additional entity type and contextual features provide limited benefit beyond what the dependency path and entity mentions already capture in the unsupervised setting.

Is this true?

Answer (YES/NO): NO